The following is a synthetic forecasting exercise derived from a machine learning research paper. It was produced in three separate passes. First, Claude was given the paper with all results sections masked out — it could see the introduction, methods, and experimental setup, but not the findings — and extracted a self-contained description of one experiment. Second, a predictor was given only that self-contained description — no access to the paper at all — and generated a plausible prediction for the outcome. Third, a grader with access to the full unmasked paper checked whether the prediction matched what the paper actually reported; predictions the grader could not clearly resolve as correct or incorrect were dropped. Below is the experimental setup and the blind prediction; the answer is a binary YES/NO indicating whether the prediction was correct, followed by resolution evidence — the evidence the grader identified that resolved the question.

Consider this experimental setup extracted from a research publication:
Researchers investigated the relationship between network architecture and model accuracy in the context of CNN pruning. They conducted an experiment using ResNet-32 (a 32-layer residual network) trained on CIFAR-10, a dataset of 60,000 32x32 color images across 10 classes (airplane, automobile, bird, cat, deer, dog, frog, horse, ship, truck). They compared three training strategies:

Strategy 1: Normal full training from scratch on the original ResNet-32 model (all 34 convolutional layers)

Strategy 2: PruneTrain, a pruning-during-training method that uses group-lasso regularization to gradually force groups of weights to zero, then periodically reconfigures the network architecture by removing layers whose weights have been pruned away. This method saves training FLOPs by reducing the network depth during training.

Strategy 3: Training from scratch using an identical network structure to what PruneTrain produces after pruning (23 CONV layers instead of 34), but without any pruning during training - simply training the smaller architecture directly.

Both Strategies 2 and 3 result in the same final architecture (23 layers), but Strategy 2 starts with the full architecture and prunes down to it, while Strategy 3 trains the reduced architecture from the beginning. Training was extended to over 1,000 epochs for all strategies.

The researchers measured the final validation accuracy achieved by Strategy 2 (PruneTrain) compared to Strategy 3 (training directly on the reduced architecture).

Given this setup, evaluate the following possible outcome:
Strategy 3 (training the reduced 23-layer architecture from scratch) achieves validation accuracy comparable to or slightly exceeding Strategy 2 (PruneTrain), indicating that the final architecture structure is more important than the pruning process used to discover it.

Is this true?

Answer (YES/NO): YES